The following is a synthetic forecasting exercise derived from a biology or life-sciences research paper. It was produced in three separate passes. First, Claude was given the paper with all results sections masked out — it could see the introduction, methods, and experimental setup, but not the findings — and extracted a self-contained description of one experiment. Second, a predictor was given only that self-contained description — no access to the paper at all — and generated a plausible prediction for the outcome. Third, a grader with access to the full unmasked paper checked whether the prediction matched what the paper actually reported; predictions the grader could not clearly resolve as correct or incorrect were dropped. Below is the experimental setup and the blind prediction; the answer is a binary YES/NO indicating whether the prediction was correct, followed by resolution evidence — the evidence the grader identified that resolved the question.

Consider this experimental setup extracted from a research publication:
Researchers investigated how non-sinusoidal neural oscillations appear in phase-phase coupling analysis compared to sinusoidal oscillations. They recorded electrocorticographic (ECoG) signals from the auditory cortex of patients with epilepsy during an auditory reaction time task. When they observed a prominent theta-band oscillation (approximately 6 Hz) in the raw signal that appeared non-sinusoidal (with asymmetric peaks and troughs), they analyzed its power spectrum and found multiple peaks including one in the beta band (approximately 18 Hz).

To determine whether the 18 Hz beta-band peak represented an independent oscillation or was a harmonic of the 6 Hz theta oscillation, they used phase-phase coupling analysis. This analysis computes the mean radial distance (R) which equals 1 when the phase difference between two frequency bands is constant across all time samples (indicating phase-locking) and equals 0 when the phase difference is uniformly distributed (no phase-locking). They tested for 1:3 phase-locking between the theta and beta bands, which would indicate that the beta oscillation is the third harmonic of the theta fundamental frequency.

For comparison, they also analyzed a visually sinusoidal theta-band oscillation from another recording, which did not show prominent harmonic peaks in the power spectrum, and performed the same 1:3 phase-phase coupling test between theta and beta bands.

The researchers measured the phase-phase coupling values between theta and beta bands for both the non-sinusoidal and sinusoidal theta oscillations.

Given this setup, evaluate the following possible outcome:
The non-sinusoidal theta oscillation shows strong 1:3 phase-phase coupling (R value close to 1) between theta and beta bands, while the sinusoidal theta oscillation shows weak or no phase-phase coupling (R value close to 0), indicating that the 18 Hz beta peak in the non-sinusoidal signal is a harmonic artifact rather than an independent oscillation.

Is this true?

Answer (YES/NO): YES